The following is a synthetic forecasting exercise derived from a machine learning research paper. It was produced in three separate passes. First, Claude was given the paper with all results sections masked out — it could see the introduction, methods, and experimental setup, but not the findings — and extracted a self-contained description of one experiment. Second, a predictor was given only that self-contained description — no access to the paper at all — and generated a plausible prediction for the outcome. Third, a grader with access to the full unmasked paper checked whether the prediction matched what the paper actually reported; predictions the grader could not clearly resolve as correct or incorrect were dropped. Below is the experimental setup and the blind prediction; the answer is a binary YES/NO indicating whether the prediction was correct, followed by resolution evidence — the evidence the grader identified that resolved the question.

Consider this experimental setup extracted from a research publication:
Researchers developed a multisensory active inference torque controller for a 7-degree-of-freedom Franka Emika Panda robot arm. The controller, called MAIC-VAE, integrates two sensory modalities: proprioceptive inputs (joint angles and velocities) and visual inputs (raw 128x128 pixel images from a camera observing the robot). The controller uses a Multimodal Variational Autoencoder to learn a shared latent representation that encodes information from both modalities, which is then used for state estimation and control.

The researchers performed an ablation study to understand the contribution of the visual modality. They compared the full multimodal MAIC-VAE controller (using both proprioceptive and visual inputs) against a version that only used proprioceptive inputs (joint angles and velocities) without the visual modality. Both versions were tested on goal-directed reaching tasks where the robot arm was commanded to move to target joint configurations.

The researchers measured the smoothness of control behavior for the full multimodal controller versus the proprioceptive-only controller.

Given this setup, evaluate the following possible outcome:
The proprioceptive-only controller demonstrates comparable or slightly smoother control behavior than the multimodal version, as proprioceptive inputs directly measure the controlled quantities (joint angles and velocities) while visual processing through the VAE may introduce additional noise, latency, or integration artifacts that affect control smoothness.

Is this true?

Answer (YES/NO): NO